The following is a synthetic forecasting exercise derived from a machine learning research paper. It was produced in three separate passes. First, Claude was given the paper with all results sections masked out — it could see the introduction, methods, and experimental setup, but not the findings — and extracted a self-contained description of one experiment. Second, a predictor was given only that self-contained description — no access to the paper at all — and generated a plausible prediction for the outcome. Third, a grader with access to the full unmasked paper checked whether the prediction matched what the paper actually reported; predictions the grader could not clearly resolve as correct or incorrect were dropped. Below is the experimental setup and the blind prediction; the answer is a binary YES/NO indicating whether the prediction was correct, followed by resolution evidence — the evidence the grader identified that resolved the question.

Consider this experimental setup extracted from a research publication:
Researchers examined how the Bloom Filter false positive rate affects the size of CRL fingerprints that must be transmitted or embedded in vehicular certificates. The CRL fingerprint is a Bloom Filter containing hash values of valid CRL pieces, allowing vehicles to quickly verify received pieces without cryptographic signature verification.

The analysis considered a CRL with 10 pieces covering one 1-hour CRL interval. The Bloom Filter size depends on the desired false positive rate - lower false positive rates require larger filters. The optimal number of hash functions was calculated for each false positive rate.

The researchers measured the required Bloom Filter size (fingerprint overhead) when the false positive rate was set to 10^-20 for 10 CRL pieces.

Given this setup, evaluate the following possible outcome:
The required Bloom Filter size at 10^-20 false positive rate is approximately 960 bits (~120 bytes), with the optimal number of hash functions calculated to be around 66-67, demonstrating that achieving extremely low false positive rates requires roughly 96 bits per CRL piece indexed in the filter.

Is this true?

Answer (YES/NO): YES